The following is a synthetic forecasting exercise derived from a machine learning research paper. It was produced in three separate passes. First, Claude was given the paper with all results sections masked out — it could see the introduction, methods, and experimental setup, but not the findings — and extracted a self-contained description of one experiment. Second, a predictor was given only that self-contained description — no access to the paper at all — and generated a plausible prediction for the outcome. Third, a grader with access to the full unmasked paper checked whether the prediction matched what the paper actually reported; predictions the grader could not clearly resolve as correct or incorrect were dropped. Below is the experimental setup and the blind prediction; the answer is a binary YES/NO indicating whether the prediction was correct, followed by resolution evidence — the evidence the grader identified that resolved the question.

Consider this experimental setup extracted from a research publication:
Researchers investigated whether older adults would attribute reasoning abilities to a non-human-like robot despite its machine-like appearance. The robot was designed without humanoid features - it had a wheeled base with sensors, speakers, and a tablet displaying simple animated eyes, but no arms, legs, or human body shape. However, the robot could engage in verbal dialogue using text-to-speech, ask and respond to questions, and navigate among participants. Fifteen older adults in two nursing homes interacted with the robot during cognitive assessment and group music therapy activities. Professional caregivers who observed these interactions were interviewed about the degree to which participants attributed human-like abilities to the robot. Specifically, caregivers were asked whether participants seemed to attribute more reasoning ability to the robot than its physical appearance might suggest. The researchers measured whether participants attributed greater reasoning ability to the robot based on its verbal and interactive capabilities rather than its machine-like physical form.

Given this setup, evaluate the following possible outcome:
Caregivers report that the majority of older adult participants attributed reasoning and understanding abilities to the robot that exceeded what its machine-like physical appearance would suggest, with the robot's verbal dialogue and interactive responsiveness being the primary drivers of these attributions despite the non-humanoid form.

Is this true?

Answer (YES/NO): YES